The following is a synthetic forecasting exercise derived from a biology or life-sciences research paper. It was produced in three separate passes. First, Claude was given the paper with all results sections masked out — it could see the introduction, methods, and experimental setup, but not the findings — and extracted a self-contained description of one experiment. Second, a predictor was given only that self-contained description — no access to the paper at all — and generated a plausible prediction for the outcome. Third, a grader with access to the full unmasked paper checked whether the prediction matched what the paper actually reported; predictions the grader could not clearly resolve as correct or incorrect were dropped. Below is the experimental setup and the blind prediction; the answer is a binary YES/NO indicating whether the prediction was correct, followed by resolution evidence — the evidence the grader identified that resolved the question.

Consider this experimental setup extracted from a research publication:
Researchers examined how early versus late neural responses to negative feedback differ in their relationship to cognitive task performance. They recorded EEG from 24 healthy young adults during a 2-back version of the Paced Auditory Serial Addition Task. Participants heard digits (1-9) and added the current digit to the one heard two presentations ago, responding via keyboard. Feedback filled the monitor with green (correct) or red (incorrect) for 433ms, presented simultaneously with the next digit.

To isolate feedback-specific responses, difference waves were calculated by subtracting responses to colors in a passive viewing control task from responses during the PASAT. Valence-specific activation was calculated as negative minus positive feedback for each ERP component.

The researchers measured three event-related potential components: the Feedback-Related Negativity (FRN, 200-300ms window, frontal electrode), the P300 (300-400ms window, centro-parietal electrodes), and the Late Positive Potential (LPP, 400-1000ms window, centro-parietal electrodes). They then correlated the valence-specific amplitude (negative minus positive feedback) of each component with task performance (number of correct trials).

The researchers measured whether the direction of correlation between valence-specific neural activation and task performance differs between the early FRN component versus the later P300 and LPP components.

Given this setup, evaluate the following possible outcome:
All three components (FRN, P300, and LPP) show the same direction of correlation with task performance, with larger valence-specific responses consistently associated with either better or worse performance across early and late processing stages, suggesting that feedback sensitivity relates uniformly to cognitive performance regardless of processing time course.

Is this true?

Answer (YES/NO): NO